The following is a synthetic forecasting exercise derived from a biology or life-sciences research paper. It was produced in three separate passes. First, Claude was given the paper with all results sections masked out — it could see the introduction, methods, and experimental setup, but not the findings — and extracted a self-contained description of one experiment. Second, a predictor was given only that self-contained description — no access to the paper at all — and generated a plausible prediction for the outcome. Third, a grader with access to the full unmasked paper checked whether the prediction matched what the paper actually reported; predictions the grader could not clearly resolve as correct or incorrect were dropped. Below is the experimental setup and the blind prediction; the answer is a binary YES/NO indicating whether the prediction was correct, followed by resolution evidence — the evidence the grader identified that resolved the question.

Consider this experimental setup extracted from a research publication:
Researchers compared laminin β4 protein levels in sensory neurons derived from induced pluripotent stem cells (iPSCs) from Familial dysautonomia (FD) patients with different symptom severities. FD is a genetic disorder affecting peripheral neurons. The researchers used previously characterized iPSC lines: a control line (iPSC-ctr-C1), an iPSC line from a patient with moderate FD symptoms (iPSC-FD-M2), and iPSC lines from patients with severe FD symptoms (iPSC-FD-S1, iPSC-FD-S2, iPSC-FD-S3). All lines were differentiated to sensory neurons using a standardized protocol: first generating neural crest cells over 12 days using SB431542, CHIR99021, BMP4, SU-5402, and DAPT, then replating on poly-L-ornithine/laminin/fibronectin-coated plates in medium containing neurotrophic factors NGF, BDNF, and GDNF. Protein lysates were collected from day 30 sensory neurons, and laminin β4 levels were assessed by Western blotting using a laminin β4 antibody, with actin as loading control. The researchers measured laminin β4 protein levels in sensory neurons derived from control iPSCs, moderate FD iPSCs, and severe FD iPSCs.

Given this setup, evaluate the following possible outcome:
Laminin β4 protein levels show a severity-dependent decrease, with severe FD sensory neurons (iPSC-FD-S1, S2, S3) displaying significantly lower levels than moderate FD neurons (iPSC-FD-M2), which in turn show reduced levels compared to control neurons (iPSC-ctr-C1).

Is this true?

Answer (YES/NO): NO